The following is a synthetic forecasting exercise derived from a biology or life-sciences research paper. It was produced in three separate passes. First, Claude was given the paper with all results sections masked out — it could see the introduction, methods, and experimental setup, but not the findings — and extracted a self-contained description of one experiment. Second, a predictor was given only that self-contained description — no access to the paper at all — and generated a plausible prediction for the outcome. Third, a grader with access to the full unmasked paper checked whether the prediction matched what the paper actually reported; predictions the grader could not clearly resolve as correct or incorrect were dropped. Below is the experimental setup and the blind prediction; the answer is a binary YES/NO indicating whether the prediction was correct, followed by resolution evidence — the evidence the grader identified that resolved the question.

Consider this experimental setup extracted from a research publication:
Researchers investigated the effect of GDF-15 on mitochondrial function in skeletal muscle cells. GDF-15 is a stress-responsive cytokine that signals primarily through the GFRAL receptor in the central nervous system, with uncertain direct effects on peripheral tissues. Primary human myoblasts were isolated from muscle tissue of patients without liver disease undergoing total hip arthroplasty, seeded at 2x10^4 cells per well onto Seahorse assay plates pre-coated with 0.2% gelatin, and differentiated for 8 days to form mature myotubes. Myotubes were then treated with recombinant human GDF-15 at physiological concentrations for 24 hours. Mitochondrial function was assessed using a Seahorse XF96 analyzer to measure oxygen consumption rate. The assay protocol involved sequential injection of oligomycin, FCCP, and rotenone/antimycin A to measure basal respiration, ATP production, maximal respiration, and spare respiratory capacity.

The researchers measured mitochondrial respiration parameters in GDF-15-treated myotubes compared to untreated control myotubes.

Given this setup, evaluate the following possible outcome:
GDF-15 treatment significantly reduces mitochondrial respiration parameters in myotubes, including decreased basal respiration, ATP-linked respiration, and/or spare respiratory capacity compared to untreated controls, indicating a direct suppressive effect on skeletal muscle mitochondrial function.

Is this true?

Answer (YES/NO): NO